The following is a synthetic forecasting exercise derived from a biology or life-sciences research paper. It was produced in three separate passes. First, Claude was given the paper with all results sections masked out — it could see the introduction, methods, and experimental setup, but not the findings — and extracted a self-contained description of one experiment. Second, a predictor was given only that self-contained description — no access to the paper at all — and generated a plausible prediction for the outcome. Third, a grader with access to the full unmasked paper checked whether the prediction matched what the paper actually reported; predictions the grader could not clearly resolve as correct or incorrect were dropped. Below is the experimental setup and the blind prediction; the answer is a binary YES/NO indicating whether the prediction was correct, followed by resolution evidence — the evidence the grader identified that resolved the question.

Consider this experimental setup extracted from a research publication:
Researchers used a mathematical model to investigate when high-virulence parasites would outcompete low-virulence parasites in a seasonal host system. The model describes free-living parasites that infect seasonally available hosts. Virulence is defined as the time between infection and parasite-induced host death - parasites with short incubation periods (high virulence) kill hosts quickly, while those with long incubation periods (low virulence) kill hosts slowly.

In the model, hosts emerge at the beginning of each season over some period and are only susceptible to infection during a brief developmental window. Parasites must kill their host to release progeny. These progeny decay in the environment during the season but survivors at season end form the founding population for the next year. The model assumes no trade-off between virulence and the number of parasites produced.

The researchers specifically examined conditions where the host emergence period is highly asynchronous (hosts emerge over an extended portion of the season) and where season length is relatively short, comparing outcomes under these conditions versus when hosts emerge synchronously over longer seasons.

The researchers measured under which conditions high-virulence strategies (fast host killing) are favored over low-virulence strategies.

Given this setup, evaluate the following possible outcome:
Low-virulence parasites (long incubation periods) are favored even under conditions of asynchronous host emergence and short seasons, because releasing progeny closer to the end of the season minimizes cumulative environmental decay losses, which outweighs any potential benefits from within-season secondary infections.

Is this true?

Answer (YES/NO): NO